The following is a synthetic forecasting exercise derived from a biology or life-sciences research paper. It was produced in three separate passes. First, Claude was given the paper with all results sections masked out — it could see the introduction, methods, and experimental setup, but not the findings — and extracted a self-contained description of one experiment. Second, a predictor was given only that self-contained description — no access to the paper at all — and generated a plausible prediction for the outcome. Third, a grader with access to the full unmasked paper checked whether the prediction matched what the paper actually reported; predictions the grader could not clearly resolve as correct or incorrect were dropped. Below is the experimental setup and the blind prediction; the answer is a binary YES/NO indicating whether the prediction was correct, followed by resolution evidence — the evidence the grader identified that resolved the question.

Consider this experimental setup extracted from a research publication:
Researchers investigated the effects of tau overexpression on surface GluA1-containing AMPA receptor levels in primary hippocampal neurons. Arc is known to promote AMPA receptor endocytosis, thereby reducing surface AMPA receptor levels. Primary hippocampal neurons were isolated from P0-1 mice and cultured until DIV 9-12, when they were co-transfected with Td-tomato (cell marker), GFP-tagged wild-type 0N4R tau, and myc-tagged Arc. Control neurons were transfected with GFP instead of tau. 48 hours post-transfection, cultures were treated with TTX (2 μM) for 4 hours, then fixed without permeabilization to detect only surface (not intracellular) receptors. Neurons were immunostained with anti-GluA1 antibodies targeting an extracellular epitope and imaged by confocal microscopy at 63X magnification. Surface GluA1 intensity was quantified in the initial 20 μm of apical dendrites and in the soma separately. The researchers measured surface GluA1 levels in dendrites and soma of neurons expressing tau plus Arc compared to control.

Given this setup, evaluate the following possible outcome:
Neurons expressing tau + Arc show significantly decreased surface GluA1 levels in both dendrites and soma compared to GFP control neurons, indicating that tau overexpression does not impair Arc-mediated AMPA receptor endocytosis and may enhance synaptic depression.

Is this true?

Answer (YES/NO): NO